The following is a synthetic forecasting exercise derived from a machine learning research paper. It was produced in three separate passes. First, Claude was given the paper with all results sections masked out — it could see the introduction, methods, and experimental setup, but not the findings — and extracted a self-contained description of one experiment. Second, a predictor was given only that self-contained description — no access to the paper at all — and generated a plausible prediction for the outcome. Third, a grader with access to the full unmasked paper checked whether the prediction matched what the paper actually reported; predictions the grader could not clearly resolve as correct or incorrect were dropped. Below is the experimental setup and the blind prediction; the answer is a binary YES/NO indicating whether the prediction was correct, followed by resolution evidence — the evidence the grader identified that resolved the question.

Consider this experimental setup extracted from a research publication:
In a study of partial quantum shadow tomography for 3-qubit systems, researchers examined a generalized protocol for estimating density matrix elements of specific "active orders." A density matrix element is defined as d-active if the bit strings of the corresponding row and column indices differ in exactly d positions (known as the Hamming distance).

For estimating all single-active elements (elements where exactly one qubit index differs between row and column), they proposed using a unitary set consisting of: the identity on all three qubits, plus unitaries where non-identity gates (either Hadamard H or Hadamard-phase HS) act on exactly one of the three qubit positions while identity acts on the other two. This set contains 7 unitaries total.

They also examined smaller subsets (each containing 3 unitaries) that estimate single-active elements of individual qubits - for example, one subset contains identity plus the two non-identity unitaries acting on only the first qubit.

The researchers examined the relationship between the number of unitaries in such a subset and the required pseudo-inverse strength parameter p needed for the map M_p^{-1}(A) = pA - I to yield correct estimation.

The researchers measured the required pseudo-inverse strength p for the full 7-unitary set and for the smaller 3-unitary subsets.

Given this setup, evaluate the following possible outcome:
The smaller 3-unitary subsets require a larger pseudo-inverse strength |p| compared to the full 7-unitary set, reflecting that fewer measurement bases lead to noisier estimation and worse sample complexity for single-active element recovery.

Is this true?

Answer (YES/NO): NO